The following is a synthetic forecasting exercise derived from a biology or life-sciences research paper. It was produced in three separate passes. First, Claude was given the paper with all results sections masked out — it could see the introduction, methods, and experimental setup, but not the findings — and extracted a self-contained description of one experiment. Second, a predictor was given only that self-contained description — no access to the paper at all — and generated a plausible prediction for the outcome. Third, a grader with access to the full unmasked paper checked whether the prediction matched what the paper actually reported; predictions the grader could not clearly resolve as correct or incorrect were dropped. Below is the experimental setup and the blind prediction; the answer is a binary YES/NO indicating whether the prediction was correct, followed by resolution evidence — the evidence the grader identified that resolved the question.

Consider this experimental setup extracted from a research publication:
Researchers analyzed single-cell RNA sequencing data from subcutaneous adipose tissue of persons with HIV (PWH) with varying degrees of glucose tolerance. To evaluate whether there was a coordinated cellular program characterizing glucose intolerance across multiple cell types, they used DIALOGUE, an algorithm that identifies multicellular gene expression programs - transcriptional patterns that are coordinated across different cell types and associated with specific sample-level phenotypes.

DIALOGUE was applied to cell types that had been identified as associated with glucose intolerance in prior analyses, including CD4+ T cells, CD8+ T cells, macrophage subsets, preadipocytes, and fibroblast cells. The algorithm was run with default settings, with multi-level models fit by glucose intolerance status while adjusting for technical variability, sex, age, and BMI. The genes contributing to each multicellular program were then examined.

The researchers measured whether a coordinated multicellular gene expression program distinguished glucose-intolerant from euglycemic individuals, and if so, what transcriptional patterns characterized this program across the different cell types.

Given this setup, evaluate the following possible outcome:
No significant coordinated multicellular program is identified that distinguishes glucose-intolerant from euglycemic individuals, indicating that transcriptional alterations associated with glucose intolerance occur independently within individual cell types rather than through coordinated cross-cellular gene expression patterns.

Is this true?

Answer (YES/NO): NO